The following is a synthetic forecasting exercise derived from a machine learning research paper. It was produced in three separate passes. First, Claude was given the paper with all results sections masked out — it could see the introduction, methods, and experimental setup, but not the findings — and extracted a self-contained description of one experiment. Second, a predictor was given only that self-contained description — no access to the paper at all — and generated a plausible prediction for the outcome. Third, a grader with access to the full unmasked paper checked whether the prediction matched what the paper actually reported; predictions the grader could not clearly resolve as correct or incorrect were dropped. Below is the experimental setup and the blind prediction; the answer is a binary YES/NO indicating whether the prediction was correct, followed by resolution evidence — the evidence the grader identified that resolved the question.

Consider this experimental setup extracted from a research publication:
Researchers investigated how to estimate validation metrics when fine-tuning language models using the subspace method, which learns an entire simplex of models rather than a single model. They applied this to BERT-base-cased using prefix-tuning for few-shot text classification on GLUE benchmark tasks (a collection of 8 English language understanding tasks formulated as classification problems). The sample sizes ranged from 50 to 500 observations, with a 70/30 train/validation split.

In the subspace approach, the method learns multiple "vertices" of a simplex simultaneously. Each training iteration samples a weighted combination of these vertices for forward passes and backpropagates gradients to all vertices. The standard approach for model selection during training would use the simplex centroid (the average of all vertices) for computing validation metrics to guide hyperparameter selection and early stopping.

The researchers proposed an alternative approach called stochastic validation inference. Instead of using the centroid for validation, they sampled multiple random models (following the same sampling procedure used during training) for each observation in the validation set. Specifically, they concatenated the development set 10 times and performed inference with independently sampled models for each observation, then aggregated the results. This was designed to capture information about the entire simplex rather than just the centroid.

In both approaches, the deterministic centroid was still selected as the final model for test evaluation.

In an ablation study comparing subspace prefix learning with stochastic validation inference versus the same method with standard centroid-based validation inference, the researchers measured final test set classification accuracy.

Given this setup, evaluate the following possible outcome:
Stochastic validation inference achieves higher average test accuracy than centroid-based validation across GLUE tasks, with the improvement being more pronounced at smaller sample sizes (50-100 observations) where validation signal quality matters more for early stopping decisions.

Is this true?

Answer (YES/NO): YES